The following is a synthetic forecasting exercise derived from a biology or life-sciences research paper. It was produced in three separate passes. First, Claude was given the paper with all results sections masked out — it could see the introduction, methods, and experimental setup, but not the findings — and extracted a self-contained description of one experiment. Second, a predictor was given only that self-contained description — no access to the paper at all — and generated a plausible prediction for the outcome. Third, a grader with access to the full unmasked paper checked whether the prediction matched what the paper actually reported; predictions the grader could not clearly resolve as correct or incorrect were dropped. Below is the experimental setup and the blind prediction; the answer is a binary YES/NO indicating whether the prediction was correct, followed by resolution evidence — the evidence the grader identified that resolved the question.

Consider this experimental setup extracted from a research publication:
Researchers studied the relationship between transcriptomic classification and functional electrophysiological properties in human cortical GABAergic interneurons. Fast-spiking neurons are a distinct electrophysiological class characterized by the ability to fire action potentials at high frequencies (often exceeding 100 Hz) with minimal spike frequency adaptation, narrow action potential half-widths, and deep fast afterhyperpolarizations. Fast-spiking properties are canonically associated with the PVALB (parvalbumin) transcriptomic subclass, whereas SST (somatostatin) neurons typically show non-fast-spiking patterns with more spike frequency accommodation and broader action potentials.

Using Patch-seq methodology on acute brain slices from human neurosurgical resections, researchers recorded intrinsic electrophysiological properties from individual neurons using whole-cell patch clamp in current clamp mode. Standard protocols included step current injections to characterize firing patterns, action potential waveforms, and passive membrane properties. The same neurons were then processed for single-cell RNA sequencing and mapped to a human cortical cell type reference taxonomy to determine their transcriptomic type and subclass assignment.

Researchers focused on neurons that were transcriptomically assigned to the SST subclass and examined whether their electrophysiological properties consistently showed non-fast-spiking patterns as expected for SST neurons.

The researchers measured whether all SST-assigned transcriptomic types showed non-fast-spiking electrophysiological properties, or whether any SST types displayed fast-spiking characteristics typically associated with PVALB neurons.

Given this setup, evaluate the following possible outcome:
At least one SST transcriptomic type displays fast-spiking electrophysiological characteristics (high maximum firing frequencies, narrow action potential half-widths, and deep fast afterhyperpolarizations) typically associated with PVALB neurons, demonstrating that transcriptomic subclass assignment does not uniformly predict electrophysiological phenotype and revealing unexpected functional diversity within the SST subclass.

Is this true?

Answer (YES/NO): YES